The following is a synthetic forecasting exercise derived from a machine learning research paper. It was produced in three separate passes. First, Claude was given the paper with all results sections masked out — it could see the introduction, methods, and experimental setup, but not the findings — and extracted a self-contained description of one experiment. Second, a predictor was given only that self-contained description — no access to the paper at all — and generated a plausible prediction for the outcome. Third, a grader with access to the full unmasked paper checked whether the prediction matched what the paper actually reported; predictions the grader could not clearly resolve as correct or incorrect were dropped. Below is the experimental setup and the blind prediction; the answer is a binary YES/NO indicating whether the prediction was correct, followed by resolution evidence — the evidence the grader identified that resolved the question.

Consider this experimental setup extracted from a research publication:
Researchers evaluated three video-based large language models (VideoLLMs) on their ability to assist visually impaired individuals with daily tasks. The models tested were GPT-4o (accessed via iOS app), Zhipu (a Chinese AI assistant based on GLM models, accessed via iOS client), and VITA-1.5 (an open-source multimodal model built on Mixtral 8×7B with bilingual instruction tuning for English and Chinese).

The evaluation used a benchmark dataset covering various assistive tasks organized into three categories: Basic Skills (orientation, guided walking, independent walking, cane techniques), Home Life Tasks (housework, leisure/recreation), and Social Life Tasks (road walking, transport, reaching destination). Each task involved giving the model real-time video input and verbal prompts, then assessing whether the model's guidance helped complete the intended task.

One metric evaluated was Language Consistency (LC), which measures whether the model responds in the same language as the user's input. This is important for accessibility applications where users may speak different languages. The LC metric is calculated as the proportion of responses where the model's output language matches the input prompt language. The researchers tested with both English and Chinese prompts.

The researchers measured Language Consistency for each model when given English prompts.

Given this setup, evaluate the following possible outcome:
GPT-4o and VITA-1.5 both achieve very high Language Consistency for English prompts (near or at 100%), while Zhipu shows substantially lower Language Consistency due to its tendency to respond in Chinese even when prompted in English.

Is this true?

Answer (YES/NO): YES